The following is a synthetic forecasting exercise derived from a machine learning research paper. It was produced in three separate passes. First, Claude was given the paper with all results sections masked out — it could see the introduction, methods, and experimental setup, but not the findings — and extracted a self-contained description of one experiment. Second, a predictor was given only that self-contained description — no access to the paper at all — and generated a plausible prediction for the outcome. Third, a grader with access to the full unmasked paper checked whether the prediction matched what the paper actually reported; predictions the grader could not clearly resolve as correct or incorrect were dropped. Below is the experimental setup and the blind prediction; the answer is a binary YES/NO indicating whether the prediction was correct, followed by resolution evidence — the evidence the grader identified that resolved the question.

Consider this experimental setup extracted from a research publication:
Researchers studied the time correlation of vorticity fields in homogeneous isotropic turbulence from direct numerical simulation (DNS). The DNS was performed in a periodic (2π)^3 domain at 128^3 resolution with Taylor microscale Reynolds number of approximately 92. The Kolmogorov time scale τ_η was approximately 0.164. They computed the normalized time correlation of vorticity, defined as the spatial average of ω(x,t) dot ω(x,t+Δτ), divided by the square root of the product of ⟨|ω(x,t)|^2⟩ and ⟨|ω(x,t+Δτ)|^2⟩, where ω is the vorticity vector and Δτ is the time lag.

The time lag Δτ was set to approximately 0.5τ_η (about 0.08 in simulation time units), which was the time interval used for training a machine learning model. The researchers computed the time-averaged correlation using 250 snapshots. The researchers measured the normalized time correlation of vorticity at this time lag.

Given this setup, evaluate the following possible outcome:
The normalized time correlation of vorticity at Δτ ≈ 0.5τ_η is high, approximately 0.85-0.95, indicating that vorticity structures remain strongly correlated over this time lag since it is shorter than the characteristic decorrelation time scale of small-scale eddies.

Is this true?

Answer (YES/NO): NO